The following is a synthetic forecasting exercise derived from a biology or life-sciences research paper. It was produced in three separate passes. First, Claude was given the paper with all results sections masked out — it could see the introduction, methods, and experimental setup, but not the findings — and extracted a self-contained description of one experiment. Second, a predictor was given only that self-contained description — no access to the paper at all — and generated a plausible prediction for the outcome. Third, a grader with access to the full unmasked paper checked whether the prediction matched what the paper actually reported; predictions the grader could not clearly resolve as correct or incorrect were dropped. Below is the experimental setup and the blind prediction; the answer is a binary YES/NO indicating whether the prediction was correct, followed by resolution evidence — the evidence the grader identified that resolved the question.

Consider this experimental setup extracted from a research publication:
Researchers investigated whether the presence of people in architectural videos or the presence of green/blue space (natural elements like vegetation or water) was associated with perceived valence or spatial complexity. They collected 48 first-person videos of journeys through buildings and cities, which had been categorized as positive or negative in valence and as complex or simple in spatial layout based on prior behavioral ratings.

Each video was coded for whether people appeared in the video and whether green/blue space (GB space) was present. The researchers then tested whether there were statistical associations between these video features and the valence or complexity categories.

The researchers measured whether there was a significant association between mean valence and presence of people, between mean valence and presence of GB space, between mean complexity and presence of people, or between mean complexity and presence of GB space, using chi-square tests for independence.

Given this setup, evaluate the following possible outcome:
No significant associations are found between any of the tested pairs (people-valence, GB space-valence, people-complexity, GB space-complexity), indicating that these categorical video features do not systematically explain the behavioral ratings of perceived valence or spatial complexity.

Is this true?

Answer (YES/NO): YES